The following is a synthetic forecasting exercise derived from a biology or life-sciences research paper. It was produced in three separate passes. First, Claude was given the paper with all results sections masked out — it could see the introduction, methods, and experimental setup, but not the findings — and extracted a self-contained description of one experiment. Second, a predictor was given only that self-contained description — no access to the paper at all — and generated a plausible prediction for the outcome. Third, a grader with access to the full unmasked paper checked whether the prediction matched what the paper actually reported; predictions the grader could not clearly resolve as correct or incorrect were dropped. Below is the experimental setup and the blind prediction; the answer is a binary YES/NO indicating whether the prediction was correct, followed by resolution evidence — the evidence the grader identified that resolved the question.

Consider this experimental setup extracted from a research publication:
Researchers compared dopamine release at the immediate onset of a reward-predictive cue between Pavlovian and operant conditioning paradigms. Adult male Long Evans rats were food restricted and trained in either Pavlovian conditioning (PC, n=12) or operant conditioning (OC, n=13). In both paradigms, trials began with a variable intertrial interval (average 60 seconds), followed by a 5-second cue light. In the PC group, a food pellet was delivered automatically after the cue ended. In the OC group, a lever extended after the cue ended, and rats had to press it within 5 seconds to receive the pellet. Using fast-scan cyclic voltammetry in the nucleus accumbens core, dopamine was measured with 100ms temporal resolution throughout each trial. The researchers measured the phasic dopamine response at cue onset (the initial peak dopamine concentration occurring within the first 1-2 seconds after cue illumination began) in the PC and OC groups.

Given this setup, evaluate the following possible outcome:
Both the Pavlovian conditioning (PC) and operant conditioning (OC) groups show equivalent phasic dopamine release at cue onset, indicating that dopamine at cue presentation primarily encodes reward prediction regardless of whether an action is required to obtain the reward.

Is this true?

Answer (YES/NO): YES